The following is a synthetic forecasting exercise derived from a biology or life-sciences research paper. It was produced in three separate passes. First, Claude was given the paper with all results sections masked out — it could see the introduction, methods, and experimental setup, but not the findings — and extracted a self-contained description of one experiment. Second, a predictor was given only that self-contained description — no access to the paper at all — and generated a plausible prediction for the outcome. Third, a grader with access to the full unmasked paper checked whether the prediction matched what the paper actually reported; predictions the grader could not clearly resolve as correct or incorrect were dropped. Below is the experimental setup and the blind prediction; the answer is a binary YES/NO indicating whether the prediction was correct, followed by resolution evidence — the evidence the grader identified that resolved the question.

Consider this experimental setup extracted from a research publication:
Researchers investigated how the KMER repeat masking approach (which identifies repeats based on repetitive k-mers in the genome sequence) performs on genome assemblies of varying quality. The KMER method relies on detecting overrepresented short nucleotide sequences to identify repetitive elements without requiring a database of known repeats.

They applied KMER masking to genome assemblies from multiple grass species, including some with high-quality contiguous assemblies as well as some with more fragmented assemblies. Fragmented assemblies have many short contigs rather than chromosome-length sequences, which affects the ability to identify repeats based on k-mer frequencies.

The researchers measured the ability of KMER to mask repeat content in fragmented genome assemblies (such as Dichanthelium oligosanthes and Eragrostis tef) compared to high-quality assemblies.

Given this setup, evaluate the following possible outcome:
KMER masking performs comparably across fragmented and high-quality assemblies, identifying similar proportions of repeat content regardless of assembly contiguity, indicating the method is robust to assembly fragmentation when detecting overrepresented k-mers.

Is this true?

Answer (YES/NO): NO